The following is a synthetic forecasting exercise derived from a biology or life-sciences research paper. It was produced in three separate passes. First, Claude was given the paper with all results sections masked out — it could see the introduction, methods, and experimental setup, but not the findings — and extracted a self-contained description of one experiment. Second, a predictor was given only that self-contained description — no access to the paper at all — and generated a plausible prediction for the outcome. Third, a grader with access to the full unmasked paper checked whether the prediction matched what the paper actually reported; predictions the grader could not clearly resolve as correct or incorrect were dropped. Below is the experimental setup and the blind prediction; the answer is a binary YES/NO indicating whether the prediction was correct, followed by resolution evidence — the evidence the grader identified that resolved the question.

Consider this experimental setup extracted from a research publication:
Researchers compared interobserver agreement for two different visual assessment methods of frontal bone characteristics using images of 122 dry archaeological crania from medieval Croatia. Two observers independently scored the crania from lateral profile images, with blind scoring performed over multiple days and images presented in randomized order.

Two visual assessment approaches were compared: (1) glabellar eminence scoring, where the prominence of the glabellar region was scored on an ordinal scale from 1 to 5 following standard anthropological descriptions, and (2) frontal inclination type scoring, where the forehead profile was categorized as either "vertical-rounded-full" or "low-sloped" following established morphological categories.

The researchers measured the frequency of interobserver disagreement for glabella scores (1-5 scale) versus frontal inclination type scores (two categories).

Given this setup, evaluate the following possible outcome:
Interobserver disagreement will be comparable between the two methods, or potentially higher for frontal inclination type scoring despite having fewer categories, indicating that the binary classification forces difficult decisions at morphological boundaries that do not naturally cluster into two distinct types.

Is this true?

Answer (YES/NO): NO